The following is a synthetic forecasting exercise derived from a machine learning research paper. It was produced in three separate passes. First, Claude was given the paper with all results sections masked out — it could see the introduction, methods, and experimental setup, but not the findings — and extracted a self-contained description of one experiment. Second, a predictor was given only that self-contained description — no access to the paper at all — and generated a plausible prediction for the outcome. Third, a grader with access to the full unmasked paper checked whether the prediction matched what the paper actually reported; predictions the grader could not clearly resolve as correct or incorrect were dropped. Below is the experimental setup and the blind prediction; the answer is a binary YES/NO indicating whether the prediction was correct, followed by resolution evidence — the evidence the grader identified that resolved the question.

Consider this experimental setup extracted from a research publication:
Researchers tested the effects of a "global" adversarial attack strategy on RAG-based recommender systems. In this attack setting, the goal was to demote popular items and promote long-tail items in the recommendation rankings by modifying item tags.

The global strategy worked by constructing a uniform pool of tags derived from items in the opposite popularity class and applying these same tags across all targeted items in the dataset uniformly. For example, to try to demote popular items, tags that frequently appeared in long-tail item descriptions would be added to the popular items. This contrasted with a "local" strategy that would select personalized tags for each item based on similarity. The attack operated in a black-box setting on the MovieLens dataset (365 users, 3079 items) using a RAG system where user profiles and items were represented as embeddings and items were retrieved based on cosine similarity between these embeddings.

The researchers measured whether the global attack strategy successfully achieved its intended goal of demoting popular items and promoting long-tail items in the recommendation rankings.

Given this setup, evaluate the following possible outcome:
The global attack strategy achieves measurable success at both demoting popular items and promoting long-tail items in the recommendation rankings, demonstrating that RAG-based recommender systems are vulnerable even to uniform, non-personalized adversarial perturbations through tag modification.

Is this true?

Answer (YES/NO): NO